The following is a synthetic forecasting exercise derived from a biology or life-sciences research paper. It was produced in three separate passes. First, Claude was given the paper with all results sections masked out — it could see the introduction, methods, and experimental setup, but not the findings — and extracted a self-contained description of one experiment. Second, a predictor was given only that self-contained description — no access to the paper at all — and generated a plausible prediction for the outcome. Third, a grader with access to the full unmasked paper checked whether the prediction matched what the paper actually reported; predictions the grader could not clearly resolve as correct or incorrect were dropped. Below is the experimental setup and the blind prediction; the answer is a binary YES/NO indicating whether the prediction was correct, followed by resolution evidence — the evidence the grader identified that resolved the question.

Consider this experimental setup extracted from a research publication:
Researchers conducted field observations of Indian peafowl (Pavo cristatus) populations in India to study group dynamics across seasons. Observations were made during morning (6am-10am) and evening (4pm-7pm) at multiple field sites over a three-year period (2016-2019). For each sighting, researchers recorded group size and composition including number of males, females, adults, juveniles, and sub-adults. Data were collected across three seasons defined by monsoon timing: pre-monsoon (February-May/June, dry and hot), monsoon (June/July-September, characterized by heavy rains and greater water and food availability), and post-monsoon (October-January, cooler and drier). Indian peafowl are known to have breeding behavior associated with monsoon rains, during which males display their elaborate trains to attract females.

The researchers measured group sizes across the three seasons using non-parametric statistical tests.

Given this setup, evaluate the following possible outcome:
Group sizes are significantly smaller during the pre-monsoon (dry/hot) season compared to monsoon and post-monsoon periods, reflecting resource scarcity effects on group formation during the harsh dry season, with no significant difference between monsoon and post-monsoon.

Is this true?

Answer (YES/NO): NO